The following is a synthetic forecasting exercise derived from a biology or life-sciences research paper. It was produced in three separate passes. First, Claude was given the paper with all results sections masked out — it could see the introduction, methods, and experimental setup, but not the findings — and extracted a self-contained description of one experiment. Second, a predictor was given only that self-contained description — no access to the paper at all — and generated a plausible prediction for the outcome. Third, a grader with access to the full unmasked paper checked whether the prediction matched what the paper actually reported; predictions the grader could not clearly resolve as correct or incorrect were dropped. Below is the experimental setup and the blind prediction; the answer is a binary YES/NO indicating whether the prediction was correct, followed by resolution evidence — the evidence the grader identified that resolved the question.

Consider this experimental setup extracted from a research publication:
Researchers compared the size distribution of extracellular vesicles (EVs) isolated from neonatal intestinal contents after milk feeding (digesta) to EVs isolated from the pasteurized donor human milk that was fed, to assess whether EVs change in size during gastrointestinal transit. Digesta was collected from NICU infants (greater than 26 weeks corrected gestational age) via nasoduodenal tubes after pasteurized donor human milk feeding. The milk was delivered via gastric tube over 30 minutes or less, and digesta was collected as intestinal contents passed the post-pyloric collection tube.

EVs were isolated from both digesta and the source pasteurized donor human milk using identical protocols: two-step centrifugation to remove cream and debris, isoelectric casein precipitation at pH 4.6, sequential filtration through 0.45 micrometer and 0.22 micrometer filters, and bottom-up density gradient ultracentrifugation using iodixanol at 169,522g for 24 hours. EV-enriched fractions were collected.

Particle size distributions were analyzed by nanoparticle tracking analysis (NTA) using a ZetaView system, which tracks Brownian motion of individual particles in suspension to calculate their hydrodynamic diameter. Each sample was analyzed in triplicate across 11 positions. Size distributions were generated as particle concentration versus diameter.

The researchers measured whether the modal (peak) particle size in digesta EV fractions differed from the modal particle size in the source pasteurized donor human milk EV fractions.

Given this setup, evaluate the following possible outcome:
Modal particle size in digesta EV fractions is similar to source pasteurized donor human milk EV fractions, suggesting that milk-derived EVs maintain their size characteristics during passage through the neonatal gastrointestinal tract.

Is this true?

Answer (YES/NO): NO